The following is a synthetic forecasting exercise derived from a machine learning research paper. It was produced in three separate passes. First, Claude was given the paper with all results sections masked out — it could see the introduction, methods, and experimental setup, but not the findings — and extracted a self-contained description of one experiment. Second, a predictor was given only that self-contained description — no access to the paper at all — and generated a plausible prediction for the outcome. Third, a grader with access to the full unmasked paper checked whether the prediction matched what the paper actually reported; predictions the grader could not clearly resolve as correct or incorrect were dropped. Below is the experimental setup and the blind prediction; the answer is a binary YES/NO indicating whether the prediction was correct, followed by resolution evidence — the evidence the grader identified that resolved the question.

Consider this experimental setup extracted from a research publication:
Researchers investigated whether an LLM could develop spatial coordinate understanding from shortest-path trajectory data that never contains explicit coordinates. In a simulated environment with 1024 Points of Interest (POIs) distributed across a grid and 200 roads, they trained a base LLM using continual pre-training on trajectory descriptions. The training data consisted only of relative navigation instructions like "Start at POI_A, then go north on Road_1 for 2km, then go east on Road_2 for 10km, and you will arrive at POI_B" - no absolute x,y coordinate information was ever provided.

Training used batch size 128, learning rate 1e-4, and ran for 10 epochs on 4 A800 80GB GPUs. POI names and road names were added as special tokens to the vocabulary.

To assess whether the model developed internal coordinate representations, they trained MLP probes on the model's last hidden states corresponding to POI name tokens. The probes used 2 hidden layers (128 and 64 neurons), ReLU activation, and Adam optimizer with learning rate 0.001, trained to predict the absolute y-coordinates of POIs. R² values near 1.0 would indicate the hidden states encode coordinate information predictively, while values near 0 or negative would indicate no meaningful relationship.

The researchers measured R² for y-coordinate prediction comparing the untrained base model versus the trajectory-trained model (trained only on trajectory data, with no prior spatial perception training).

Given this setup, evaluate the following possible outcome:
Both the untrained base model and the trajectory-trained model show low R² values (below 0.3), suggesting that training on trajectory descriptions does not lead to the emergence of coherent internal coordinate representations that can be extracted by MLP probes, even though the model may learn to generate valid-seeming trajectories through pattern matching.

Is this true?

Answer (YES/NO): NO